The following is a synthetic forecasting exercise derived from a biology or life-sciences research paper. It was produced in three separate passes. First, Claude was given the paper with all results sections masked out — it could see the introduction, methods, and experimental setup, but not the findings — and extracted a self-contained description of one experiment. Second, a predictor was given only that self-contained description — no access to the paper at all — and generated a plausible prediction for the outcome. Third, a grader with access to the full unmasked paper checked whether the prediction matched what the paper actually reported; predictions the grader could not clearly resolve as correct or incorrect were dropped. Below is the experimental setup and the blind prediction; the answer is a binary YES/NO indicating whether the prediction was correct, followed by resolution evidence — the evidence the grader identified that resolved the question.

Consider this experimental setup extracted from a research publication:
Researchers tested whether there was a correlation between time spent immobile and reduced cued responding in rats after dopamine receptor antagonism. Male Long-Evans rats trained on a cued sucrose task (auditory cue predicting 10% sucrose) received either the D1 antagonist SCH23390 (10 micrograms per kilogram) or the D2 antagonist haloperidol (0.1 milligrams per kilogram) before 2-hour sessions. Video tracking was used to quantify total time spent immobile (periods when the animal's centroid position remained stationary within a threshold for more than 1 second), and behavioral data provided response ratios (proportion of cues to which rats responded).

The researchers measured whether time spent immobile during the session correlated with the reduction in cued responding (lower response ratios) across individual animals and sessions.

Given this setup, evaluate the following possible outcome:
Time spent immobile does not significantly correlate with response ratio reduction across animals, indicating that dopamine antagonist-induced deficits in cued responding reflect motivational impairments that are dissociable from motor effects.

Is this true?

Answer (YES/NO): NO